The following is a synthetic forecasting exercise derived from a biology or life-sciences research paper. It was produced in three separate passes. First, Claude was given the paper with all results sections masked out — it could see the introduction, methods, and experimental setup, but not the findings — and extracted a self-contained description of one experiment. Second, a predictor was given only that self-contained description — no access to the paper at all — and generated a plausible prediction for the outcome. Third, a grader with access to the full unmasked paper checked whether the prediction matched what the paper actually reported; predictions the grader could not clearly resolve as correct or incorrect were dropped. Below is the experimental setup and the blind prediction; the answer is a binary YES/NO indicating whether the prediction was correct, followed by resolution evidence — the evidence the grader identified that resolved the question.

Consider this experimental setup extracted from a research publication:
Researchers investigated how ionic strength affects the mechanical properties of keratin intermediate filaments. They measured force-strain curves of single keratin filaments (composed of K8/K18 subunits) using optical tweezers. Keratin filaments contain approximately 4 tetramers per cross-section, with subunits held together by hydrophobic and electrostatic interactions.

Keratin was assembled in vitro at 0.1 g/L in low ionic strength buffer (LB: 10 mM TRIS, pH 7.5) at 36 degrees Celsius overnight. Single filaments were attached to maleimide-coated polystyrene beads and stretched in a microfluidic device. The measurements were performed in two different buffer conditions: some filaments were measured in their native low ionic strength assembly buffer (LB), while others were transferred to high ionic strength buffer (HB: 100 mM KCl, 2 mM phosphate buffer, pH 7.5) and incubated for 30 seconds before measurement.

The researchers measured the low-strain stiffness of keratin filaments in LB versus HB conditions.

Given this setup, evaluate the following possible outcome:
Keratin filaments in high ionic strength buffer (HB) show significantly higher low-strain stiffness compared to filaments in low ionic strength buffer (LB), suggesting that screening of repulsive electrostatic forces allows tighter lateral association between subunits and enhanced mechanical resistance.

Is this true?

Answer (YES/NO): NO